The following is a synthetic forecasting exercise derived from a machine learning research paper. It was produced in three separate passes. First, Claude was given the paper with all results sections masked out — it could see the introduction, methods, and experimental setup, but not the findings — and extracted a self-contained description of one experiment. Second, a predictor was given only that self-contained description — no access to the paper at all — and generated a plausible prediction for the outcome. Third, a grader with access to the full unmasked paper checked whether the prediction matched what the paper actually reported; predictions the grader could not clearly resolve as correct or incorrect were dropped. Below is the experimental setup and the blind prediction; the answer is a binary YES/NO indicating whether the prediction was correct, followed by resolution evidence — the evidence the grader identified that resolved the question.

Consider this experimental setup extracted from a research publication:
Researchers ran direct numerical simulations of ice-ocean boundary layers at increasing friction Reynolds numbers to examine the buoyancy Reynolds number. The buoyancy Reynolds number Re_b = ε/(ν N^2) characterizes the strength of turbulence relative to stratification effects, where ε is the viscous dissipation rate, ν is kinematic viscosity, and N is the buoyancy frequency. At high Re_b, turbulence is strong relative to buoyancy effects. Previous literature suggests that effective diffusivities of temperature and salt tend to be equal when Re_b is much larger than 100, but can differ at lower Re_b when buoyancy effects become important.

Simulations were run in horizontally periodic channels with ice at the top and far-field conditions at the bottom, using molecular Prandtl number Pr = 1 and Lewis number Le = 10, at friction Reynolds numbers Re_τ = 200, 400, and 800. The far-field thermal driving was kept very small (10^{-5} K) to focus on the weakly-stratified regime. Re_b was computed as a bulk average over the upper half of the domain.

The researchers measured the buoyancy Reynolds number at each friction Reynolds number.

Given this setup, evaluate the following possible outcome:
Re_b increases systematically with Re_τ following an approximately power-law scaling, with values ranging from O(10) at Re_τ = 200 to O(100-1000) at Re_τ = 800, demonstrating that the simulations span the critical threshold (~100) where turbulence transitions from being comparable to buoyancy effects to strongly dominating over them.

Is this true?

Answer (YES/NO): NO